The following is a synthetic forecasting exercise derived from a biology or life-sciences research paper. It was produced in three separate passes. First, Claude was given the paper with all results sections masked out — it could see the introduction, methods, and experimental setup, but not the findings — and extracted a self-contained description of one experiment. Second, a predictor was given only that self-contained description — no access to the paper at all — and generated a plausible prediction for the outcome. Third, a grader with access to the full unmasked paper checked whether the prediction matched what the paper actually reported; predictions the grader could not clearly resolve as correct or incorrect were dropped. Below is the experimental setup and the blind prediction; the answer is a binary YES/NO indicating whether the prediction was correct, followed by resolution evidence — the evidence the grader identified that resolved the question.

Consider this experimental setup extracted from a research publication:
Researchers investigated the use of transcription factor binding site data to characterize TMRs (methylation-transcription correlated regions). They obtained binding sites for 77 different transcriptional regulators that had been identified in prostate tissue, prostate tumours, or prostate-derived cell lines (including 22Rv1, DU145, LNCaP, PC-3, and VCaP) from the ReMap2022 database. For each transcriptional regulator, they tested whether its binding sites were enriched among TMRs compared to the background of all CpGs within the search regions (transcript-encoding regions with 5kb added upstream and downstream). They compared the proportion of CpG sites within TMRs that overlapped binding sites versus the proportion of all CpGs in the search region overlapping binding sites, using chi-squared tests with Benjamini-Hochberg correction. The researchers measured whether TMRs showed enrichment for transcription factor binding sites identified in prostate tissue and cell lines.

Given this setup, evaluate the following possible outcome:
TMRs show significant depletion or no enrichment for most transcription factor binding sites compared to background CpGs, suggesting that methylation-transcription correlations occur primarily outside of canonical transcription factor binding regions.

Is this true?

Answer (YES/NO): NO